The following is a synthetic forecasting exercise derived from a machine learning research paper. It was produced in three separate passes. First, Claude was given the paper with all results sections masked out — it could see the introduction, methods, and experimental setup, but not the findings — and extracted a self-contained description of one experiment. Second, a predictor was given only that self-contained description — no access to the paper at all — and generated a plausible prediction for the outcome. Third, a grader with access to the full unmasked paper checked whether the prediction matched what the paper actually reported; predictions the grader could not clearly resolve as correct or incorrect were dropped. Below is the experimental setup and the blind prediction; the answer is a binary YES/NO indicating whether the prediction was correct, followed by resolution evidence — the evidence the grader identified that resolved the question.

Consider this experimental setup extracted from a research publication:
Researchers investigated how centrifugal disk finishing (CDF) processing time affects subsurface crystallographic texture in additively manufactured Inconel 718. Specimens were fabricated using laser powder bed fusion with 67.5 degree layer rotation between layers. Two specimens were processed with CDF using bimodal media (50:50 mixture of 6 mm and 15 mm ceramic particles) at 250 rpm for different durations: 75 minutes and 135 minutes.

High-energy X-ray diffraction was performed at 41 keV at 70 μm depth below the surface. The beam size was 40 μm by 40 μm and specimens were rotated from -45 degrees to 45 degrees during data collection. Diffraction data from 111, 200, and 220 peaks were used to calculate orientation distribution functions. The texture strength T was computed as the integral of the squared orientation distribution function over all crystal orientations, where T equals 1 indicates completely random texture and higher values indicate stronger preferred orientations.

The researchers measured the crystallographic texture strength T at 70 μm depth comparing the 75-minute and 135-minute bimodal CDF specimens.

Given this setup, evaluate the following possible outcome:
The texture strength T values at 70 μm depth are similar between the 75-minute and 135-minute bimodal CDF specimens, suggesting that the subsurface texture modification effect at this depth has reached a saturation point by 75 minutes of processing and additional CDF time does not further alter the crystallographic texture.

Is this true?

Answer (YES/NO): YES